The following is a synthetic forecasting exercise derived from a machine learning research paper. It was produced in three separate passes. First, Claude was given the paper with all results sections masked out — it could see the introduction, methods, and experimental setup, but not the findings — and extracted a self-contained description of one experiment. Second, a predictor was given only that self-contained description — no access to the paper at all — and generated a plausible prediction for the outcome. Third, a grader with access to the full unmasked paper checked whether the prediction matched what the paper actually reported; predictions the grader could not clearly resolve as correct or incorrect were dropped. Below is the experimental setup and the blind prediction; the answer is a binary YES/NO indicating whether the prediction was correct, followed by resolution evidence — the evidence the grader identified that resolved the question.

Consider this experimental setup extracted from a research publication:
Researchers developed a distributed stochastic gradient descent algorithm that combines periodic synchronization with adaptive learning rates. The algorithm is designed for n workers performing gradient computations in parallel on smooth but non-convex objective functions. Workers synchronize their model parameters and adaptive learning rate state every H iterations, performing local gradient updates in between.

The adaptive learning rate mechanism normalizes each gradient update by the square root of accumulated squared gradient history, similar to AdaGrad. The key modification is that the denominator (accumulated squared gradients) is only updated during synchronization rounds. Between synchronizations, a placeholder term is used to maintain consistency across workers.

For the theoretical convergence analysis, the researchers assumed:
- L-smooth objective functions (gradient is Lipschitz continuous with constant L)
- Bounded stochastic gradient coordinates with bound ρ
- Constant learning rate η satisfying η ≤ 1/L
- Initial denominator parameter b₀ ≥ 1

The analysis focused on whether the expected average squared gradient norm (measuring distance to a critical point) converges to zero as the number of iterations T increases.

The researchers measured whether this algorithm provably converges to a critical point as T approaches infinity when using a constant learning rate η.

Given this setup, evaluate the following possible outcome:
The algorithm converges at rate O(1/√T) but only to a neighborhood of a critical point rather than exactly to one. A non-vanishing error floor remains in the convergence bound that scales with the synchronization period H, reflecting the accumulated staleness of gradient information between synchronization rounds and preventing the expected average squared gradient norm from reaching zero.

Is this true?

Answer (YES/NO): NO